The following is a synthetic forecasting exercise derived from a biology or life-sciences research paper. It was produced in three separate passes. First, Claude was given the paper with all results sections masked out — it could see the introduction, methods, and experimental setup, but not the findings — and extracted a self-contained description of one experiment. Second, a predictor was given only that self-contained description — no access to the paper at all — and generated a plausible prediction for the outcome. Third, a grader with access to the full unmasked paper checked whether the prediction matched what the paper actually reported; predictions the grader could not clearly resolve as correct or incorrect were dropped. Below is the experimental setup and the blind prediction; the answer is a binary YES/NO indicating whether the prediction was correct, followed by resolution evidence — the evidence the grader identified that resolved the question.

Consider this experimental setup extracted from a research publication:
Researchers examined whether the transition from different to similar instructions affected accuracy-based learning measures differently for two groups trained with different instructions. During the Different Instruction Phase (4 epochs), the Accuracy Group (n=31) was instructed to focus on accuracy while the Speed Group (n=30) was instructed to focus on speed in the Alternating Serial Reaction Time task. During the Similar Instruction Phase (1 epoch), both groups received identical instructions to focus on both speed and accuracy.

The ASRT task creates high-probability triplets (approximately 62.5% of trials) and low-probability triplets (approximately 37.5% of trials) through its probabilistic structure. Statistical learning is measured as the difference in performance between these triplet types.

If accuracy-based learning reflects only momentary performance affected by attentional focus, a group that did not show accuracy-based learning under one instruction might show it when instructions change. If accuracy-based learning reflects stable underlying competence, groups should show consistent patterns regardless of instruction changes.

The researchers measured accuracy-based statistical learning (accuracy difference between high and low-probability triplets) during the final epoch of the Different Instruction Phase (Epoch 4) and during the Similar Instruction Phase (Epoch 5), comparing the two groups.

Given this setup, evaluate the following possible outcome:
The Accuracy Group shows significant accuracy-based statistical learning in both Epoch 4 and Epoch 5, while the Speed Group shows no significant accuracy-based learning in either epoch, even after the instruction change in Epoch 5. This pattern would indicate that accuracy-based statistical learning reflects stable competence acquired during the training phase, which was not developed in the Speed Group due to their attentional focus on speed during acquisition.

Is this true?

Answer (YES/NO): NO